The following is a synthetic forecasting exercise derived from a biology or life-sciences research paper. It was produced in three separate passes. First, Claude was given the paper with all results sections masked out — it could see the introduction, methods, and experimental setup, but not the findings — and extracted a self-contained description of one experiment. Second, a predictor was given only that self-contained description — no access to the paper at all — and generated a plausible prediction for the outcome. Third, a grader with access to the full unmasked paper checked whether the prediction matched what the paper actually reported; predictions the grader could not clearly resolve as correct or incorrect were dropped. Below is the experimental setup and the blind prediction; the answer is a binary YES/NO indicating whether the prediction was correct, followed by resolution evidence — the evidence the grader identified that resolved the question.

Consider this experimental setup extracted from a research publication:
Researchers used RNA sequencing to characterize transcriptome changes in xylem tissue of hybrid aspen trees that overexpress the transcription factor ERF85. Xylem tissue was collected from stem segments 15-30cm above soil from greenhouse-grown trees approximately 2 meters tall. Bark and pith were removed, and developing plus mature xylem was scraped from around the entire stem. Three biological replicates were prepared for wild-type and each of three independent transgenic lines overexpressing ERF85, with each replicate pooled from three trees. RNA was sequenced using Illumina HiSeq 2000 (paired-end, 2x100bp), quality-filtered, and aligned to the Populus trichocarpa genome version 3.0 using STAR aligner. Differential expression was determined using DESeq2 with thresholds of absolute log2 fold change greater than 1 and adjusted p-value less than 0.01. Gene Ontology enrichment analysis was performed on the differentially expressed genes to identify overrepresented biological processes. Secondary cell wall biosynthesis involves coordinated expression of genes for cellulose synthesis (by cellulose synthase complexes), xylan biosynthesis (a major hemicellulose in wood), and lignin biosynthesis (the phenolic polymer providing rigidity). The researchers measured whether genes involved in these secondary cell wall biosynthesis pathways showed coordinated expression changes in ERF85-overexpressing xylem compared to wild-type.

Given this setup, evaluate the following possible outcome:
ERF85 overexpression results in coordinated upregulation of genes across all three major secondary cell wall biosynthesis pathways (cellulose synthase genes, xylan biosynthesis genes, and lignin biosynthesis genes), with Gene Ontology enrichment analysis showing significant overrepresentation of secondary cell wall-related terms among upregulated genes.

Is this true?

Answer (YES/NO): NO